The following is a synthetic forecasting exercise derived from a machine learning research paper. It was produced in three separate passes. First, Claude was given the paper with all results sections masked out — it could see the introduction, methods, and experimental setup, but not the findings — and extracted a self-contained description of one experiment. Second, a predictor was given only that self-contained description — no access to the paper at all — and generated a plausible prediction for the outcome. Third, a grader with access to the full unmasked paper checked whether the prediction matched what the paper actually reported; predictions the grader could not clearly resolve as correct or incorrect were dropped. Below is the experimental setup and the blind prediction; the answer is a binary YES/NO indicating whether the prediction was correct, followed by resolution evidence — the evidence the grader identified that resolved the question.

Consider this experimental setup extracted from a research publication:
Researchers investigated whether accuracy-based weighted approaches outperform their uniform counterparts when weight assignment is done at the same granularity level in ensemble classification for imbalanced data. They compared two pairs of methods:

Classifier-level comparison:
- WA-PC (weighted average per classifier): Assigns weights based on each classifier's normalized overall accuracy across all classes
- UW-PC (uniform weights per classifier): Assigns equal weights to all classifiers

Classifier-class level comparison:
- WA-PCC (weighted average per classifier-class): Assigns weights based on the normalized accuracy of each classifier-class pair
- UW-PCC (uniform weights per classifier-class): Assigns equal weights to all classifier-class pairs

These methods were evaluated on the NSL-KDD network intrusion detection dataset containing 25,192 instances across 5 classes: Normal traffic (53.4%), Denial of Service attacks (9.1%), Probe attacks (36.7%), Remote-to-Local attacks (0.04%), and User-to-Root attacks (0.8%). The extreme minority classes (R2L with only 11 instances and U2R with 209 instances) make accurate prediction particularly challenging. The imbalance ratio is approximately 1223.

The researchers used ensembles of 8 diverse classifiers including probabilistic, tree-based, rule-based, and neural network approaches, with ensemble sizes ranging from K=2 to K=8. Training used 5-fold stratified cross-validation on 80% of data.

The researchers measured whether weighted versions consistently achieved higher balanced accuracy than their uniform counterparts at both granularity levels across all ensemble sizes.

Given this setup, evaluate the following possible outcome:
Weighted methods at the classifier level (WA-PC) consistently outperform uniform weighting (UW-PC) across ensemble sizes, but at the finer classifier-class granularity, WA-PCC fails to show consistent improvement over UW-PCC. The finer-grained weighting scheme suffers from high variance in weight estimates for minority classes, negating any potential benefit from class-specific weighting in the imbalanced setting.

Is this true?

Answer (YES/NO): NO